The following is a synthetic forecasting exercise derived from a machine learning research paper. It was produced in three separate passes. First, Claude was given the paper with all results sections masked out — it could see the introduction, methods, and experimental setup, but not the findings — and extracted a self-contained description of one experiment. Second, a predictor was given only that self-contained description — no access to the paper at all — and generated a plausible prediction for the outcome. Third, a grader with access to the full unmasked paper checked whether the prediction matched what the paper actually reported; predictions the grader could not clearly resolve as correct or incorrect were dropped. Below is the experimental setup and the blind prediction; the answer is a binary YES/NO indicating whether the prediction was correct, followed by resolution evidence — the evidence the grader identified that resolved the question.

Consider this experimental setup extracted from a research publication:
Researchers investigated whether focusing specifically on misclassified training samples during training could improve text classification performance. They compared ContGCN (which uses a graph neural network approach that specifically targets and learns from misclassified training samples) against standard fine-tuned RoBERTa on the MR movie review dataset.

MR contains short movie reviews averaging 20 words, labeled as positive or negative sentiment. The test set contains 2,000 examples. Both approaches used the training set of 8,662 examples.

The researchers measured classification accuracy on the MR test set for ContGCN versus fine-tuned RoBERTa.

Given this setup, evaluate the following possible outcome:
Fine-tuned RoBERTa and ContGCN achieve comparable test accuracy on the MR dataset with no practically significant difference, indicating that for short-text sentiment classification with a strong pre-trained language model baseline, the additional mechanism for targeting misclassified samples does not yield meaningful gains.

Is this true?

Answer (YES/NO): NO